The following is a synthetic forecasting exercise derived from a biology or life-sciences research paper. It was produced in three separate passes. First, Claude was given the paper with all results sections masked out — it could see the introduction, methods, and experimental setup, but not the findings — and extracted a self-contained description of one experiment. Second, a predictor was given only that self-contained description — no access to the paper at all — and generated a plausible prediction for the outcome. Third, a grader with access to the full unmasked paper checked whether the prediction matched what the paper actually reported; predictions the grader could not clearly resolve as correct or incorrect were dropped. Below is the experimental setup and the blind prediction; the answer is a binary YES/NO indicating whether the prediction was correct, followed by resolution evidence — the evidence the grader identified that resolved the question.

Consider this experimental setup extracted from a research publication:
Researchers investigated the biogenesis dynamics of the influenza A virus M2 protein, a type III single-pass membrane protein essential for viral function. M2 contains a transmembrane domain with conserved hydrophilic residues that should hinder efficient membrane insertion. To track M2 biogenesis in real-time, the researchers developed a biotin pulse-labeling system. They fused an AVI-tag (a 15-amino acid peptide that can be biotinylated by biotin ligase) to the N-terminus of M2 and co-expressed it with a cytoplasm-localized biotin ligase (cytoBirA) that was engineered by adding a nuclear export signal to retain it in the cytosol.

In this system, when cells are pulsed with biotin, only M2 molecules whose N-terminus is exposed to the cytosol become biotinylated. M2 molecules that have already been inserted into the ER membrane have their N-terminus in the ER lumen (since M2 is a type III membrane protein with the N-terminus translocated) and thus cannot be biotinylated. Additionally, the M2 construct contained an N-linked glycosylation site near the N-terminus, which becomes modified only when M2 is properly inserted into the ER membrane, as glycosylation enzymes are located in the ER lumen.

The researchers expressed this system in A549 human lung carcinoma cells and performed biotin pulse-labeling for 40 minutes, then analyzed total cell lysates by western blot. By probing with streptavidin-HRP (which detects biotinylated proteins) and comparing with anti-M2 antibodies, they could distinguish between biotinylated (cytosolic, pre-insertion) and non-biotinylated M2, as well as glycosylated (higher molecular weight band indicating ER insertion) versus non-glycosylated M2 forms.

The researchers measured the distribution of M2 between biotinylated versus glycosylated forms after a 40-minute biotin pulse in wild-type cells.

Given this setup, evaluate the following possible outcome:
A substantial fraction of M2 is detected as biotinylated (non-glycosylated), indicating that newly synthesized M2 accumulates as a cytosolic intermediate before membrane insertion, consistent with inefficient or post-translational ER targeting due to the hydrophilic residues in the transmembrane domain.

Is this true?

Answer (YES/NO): NO